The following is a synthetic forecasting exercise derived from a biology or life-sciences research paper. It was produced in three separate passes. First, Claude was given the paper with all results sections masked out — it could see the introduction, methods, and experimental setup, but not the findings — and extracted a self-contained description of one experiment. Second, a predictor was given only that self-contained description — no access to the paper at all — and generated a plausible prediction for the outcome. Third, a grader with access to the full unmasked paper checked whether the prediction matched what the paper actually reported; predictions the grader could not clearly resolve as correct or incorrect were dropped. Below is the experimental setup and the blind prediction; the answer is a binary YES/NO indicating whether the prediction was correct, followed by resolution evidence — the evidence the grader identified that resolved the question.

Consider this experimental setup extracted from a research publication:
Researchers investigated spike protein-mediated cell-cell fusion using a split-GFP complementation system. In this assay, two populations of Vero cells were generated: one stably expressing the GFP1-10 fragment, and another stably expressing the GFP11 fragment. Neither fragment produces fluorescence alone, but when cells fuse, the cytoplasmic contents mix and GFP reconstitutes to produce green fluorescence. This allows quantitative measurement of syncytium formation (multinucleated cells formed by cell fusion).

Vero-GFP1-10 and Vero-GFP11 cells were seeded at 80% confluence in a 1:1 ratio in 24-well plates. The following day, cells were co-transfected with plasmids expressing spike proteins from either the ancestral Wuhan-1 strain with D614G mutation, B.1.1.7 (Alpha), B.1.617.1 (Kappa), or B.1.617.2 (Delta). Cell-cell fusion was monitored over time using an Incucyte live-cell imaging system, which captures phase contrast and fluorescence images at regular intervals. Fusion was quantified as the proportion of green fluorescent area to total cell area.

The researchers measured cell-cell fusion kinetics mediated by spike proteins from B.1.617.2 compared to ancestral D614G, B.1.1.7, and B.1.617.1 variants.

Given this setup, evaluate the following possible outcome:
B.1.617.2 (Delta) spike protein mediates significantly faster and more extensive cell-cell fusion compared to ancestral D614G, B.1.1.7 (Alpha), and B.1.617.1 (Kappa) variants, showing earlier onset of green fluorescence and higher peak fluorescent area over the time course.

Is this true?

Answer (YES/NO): NO